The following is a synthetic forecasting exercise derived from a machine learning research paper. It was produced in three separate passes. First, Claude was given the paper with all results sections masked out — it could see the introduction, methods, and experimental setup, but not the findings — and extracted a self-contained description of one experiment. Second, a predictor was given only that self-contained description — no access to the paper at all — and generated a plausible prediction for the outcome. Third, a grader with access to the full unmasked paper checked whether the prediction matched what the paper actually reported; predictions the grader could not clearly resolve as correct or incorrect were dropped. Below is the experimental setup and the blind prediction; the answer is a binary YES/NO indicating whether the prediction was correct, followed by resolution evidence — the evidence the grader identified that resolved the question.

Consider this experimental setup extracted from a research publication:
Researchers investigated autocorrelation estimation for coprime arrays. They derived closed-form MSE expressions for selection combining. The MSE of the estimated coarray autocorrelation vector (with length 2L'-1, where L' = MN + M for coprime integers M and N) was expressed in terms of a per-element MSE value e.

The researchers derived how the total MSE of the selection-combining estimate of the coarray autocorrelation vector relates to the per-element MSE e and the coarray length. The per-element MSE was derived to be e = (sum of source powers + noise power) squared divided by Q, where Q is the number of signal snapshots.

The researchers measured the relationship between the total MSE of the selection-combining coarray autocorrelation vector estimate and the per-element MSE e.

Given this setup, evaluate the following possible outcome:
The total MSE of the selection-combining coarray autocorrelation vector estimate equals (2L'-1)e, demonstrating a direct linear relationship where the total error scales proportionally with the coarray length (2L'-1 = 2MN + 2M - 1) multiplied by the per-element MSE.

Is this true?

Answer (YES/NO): YES